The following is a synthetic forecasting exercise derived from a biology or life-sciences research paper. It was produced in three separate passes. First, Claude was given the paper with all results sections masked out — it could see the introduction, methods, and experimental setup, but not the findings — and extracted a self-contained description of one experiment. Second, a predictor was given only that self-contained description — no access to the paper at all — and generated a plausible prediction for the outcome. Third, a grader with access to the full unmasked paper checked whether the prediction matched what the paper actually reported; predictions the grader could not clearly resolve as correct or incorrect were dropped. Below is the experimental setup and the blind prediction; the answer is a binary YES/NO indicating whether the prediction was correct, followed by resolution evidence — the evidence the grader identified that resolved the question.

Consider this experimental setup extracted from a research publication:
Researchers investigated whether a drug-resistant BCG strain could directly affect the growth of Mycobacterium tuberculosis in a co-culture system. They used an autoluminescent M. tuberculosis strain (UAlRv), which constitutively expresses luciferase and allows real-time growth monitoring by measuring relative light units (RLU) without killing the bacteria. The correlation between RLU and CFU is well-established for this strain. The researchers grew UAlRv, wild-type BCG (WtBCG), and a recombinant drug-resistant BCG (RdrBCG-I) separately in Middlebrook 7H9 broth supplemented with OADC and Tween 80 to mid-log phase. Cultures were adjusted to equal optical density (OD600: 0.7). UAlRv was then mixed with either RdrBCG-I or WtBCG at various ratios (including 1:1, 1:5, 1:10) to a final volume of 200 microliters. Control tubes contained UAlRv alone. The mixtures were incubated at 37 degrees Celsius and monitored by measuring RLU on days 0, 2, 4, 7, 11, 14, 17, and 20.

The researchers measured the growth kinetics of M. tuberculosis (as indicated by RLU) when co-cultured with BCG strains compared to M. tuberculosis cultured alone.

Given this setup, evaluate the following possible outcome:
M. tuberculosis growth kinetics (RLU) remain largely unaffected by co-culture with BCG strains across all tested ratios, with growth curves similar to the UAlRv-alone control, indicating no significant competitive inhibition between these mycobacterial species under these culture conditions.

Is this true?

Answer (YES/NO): NO